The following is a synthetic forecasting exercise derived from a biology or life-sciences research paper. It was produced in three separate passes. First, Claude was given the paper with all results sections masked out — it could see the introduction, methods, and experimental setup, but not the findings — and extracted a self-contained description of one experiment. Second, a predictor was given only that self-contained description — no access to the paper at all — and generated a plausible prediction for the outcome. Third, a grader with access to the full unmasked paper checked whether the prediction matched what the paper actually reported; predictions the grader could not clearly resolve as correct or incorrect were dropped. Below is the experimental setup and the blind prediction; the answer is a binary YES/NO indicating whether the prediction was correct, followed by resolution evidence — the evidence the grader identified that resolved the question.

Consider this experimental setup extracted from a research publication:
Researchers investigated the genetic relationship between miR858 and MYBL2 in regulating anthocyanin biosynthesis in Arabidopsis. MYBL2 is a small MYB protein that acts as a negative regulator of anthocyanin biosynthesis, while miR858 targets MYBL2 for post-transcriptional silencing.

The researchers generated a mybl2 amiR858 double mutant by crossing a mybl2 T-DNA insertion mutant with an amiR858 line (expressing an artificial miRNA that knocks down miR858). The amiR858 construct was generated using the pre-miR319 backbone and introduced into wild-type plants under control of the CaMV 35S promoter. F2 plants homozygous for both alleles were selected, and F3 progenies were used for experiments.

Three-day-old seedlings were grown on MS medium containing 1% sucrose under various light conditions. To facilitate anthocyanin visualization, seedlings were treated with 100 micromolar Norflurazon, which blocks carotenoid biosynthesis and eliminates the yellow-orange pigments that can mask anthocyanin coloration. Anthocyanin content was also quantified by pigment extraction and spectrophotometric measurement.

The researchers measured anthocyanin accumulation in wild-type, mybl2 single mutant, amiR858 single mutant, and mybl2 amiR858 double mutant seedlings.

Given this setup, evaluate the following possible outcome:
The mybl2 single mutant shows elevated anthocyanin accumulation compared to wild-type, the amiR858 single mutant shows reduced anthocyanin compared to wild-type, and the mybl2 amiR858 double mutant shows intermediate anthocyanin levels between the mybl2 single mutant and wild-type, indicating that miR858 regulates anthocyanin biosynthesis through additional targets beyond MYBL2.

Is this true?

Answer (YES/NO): NO